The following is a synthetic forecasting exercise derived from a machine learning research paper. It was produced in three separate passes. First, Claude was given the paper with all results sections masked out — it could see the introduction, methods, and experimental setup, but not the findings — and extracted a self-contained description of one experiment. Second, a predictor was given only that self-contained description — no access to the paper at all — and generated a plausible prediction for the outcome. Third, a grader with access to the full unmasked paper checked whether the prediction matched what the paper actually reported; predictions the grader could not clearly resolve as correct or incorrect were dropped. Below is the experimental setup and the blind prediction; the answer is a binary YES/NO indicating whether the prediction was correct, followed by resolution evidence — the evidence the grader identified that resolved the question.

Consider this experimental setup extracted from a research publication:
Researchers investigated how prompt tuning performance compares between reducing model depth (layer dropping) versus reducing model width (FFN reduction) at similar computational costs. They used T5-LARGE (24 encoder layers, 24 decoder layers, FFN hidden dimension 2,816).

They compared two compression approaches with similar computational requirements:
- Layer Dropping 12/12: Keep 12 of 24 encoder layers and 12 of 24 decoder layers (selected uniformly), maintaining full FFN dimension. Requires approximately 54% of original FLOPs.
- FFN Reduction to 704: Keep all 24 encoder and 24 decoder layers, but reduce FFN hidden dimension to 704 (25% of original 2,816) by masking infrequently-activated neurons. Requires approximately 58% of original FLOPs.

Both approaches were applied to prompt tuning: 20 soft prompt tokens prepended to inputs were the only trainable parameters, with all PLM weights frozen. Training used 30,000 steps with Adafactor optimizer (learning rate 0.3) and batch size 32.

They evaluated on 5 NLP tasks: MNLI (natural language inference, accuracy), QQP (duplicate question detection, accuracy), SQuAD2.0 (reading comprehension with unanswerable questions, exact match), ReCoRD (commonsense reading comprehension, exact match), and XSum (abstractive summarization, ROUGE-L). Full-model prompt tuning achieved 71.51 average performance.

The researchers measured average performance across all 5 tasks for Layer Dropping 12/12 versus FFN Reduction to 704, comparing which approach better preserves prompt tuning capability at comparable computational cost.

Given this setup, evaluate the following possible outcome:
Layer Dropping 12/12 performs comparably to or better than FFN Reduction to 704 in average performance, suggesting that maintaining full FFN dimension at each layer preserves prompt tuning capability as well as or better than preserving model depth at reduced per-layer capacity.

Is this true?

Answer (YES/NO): NO